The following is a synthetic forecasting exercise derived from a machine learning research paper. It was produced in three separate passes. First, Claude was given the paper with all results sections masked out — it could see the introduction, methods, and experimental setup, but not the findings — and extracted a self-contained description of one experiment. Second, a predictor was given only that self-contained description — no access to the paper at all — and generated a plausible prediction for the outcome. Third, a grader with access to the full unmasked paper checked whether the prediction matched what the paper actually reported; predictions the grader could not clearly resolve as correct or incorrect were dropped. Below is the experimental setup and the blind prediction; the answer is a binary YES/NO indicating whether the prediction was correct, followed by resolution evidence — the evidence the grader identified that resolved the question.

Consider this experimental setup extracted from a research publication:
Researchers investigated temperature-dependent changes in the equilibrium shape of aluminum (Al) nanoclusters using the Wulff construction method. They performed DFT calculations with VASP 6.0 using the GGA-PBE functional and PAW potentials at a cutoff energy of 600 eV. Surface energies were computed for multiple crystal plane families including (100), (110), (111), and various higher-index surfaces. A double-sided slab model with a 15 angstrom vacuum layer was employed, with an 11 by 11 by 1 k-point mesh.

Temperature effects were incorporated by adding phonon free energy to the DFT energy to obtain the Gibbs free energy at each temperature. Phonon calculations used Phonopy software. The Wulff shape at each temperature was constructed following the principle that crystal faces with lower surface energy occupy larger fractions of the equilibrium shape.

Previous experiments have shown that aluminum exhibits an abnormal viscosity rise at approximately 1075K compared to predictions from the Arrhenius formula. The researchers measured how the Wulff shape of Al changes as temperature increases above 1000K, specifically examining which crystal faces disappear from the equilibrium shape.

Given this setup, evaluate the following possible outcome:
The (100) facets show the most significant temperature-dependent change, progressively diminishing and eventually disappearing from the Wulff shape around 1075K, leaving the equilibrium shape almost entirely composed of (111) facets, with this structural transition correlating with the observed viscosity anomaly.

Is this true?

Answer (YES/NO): NO